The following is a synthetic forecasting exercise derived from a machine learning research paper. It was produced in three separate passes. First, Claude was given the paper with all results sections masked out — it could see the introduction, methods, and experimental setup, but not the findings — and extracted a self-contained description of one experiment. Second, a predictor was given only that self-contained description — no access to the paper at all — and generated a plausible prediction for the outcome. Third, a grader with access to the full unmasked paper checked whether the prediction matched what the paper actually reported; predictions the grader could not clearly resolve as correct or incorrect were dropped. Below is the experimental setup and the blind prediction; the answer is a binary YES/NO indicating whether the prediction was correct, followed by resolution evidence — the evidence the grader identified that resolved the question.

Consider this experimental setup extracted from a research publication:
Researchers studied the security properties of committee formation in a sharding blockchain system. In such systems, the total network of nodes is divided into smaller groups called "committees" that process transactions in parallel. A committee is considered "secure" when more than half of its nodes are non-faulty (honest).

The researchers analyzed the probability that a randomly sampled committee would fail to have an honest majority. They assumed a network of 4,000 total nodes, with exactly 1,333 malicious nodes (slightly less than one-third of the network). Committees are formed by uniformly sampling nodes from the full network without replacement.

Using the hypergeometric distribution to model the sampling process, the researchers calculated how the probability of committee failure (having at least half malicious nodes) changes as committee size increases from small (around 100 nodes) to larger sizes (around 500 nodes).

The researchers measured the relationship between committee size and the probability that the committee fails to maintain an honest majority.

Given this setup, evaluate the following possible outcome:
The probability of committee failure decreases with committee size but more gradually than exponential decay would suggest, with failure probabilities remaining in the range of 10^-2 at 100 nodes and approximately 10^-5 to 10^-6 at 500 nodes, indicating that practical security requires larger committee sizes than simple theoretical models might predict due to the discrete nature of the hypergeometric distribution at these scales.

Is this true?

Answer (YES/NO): NO